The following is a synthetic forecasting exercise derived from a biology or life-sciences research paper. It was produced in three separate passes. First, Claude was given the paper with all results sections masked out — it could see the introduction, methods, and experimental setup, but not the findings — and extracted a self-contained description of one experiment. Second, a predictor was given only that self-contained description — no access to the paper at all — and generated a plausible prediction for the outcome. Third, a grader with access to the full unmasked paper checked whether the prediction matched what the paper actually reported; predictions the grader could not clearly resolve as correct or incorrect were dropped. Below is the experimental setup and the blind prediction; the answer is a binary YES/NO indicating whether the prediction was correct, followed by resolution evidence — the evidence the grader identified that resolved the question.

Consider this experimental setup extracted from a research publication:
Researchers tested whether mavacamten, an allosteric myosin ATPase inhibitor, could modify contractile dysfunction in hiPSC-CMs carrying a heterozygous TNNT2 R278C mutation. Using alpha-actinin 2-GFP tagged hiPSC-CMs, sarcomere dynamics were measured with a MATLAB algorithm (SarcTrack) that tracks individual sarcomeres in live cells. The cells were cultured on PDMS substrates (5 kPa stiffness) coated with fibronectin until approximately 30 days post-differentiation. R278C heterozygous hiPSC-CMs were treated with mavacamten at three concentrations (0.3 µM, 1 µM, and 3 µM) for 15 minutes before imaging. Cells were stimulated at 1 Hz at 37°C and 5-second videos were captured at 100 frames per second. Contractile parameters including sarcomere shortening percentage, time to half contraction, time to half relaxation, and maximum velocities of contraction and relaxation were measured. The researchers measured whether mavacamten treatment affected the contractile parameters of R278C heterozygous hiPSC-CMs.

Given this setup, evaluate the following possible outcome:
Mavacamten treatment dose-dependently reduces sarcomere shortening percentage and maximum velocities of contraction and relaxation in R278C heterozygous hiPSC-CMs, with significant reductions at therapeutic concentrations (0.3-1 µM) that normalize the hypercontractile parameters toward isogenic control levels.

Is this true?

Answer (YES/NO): NO